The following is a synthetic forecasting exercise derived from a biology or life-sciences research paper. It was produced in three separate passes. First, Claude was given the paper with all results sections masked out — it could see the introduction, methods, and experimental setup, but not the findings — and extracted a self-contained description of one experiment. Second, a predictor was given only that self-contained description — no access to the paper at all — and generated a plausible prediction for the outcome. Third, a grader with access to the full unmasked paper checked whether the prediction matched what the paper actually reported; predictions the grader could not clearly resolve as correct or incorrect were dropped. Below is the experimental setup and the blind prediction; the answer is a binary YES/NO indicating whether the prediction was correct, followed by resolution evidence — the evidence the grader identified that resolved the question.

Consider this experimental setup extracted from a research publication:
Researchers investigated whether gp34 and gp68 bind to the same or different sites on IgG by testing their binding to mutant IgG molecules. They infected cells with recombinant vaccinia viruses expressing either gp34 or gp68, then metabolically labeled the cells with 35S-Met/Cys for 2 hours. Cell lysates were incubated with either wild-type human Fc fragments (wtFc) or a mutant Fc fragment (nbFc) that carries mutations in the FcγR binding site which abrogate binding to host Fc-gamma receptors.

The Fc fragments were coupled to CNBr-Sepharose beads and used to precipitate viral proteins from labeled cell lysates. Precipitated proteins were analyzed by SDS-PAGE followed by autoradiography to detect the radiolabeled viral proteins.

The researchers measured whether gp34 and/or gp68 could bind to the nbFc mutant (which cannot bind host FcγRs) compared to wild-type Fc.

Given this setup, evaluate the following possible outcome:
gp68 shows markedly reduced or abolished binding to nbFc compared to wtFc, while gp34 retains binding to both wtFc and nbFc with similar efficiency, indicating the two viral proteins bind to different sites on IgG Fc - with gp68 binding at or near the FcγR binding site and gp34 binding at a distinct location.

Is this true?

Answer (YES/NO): YES